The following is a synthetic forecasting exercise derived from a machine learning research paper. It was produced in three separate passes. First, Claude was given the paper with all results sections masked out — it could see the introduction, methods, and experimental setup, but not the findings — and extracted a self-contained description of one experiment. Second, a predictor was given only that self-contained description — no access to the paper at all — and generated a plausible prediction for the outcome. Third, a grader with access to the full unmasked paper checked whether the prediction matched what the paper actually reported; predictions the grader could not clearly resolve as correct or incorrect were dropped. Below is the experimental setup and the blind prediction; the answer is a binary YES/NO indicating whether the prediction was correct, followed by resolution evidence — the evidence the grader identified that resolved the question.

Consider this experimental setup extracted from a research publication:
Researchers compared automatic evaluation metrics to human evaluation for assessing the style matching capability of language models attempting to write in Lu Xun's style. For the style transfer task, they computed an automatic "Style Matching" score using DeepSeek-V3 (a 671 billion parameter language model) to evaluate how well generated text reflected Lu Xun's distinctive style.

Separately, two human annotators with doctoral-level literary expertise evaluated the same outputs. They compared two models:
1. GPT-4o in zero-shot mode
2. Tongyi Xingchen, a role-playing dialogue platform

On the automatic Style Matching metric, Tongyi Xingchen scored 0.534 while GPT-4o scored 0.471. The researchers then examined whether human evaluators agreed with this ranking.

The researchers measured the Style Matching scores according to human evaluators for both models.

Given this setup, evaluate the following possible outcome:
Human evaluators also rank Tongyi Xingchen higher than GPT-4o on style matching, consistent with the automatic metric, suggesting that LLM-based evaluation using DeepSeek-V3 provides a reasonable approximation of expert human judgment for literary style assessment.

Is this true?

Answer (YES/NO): YES